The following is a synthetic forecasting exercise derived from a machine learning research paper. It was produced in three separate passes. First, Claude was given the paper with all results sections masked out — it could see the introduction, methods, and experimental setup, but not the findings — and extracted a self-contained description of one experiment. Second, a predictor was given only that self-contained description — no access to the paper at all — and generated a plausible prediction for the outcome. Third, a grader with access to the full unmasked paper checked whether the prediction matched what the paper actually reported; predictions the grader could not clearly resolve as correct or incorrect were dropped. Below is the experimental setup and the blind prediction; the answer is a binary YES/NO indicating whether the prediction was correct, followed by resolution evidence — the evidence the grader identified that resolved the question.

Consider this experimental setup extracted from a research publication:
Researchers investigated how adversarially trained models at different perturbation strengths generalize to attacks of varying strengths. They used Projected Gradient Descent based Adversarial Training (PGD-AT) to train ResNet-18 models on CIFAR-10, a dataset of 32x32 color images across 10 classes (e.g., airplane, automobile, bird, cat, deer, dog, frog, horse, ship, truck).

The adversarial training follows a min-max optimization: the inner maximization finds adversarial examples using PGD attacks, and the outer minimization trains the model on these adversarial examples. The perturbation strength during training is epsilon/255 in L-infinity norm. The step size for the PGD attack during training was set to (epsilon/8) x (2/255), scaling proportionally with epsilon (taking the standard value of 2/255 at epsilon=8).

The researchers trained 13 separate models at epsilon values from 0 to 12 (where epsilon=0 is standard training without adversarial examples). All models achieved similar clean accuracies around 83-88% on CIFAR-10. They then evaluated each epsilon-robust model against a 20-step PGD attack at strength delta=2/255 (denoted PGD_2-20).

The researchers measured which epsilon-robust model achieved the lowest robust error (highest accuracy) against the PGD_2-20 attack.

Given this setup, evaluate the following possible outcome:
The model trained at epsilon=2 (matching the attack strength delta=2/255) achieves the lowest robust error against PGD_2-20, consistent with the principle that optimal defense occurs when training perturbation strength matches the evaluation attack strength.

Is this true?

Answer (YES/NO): NO